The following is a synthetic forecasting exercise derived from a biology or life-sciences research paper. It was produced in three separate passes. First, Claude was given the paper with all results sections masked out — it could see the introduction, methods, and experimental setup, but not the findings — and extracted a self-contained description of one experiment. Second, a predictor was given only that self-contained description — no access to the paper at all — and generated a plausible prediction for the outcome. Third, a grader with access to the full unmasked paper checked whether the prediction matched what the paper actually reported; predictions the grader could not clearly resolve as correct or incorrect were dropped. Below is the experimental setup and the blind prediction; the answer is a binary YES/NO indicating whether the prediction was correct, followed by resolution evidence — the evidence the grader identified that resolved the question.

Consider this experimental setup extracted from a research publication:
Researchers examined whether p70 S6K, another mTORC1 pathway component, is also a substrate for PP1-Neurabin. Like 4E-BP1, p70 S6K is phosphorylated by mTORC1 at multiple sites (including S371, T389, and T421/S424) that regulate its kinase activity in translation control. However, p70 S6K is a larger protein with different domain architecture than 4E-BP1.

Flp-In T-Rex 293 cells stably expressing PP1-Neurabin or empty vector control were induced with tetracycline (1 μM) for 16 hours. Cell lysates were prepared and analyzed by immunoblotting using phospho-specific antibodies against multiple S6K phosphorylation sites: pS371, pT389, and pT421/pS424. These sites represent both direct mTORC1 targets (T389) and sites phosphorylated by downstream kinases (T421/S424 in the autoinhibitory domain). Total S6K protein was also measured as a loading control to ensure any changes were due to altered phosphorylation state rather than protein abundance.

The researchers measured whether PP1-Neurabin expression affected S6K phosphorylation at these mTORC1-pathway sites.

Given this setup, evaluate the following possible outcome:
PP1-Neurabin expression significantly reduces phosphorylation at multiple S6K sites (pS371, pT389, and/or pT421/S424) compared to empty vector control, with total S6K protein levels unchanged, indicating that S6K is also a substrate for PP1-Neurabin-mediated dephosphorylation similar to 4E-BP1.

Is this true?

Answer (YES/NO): NO